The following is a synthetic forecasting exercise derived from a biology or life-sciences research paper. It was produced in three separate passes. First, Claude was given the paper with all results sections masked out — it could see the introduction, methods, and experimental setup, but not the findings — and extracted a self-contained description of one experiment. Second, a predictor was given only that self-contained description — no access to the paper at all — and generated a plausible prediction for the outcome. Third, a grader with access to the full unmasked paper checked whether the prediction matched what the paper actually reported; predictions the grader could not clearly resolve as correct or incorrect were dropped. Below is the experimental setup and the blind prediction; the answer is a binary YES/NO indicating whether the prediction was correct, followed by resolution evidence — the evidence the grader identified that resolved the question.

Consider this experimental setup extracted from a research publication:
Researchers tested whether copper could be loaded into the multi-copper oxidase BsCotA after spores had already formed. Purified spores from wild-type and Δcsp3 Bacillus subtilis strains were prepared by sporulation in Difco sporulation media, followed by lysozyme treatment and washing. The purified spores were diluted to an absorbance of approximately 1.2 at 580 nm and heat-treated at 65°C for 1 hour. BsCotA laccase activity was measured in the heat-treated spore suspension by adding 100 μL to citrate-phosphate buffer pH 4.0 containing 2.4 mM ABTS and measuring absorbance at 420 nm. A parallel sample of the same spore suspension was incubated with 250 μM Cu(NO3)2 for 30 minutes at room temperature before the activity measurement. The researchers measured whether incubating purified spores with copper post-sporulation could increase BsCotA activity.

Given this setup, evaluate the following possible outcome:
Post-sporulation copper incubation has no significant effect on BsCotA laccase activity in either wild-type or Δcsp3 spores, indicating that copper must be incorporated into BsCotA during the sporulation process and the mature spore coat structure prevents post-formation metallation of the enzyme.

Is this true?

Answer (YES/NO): NO